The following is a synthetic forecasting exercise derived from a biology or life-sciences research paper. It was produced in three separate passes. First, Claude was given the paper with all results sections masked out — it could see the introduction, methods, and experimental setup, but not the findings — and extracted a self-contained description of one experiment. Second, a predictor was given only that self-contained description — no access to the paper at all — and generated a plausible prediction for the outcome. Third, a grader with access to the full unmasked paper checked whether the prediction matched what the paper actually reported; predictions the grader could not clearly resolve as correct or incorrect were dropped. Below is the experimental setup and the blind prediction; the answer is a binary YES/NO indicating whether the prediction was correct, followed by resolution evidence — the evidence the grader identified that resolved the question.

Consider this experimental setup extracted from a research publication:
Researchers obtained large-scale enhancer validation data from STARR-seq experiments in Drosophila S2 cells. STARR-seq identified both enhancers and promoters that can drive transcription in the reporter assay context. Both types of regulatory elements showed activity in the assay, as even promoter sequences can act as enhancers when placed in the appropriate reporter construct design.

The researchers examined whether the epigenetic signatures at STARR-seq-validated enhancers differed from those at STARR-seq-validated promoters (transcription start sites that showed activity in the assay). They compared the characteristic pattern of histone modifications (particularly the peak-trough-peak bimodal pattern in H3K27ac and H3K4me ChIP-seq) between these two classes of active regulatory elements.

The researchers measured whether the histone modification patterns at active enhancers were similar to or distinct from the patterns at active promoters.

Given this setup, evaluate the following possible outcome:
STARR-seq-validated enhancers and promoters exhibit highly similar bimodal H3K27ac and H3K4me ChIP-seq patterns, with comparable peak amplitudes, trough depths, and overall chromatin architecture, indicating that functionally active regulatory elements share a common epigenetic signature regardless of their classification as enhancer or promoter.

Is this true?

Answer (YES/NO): NO